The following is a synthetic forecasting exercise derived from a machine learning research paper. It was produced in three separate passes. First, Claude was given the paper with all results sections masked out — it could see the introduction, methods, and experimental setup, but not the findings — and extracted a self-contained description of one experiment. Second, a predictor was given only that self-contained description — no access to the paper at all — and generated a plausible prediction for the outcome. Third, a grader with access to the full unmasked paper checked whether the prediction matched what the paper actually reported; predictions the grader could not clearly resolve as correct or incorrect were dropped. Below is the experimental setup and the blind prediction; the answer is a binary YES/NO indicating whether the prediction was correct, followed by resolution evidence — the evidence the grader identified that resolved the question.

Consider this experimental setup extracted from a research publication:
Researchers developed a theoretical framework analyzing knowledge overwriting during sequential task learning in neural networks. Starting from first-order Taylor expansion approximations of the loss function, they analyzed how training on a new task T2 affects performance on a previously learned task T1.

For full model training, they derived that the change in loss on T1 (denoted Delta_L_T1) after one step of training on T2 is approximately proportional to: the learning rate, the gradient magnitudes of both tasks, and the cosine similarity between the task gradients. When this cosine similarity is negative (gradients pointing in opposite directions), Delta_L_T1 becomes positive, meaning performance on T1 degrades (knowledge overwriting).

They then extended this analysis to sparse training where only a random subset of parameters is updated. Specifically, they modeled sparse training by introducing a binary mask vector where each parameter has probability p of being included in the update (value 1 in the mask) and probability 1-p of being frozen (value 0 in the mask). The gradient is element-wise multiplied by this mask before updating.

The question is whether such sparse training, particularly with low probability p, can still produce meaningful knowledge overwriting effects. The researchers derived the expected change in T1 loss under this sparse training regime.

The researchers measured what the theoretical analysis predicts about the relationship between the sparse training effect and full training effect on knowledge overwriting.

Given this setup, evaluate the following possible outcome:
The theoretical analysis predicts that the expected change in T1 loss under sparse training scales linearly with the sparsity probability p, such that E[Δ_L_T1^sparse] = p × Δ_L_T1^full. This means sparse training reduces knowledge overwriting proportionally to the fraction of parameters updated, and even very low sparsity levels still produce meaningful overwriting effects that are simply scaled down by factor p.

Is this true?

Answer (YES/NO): YES